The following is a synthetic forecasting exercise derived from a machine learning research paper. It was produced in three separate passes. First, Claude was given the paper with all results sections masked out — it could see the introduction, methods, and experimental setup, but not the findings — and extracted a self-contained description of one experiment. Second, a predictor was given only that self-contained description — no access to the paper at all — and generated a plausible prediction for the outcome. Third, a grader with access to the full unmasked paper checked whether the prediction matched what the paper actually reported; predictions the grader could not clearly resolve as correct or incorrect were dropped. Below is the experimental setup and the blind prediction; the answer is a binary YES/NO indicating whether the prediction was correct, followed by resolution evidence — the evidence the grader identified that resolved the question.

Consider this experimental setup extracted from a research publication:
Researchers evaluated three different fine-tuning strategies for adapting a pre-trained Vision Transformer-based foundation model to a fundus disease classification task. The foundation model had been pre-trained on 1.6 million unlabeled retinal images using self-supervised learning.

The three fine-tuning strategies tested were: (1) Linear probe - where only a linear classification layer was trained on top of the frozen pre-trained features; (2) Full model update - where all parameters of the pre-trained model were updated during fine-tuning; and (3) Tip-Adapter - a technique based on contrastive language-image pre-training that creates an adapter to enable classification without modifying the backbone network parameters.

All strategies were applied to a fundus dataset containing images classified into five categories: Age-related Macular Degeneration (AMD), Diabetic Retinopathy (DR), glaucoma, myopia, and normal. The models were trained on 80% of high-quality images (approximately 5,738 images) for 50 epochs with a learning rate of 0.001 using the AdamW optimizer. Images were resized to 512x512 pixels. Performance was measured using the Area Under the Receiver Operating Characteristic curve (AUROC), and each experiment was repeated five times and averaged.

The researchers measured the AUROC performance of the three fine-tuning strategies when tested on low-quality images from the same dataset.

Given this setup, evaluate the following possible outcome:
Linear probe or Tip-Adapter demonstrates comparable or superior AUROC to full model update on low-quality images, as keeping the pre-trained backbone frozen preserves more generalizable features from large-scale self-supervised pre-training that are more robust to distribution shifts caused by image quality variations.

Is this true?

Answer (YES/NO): NO